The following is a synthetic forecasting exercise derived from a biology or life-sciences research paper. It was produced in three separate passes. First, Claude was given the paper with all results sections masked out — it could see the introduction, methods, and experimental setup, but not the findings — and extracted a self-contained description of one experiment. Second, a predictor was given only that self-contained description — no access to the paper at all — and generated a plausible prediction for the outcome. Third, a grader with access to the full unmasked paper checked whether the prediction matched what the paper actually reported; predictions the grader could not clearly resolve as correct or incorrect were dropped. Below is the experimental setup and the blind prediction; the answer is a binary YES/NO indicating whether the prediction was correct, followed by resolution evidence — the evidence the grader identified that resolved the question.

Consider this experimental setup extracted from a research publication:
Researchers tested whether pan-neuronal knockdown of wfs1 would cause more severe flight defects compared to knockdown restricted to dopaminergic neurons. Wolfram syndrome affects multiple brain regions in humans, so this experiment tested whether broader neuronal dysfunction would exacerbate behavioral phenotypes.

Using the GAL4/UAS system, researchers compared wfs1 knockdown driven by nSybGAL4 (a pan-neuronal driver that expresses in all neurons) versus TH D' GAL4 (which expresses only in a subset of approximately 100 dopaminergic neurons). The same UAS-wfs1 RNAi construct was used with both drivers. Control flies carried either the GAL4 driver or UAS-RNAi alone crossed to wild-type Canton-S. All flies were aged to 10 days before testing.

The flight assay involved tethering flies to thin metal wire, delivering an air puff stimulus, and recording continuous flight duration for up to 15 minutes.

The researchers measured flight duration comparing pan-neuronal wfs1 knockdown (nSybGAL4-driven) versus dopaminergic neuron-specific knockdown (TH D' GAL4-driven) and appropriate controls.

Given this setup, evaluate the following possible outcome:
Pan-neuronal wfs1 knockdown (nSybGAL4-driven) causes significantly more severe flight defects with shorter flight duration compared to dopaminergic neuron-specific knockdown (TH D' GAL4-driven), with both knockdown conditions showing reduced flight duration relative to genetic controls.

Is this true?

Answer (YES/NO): NO